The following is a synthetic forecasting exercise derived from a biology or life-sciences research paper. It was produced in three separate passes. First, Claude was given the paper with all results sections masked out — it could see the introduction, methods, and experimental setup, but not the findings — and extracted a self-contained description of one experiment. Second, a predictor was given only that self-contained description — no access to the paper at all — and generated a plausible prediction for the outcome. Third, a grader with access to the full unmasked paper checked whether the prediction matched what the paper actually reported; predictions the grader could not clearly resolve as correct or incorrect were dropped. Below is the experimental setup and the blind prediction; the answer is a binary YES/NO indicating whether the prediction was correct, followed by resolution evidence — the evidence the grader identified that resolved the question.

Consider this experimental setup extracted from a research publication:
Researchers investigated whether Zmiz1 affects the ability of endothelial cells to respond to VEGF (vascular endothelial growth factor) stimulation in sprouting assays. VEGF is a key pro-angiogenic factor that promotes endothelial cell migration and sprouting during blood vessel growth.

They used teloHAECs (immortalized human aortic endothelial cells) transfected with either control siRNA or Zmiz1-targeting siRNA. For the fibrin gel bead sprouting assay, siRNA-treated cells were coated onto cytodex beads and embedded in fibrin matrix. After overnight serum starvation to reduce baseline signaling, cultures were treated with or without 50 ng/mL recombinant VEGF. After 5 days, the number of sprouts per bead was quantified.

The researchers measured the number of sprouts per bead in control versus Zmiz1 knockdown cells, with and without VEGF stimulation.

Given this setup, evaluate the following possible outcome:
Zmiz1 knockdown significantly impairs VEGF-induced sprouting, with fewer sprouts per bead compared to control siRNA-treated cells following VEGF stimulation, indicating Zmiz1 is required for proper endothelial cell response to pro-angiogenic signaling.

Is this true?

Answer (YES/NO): YES